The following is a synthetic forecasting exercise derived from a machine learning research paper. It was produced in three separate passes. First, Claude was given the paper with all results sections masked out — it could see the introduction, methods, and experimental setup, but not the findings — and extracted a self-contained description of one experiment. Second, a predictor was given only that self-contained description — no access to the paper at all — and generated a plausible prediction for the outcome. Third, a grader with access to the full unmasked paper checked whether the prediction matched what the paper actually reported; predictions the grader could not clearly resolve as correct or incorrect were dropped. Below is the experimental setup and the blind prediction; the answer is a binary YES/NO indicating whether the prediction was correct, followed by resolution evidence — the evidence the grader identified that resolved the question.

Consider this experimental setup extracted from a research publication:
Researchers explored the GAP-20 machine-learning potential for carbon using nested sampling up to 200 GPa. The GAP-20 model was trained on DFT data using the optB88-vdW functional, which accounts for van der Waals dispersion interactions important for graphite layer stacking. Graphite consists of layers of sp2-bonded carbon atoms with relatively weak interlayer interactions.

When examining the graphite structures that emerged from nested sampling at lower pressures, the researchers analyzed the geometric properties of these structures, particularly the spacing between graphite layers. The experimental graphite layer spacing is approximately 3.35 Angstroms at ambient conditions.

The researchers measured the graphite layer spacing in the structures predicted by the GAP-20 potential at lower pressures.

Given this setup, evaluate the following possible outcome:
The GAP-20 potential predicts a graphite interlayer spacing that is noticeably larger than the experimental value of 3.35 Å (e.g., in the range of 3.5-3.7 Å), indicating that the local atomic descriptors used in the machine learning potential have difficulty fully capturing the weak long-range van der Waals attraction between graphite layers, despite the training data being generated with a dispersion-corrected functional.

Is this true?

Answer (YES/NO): YES